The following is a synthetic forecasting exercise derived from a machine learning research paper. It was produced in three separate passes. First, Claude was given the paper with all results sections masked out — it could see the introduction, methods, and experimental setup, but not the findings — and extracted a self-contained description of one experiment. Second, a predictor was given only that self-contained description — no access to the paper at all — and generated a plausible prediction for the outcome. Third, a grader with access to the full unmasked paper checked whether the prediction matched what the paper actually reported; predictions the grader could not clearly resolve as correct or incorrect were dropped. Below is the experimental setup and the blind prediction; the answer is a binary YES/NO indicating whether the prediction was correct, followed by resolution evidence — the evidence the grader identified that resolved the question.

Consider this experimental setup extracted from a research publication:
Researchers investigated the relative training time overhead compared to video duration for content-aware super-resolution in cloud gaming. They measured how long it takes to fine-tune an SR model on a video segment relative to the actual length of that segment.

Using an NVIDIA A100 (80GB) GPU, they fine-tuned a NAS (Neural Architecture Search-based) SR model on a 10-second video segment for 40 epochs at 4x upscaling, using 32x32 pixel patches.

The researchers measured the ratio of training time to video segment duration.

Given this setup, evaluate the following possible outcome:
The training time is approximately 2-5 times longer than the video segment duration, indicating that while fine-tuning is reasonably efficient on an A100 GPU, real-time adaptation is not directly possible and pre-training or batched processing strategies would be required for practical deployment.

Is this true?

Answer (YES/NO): NO